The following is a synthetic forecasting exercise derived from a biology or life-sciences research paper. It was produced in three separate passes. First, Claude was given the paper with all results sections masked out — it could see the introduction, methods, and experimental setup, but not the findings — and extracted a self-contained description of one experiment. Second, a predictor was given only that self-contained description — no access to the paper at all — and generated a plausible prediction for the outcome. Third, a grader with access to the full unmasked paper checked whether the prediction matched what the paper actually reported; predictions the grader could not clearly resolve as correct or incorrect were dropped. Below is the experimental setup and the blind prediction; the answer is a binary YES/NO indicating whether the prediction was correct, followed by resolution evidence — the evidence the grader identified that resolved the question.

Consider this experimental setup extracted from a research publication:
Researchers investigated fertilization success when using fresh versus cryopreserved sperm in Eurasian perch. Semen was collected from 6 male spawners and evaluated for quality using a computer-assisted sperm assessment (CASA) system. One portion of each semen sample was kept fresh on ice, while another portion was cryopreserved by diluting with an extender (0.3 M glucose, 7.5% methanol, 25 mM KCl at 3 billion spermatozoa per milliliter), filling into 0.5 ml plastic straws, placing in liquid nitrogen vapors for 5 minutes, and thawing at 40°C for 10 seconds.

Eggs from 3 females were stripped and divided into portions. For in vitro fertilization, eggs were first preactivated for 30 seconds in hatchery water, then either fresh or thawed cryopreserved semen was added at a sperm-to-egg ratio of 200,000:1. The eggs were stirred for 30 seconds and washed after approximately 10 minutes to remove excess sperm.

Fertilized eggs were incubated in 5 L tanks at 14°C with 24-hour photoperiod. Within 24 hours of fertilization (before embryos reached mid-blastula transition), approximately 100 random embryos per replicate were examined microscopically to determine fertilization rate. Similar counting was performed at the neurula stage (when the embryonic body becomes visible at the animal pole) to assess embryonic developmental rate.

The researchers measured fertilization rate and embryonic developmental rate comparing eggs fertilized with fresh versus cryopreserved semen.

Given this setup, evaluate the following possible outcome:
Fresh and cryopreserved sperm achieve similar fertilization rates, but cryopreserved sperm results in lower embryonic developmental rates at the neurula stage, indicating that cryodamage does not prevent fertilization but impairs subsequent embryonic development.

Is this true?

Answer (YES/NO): NO